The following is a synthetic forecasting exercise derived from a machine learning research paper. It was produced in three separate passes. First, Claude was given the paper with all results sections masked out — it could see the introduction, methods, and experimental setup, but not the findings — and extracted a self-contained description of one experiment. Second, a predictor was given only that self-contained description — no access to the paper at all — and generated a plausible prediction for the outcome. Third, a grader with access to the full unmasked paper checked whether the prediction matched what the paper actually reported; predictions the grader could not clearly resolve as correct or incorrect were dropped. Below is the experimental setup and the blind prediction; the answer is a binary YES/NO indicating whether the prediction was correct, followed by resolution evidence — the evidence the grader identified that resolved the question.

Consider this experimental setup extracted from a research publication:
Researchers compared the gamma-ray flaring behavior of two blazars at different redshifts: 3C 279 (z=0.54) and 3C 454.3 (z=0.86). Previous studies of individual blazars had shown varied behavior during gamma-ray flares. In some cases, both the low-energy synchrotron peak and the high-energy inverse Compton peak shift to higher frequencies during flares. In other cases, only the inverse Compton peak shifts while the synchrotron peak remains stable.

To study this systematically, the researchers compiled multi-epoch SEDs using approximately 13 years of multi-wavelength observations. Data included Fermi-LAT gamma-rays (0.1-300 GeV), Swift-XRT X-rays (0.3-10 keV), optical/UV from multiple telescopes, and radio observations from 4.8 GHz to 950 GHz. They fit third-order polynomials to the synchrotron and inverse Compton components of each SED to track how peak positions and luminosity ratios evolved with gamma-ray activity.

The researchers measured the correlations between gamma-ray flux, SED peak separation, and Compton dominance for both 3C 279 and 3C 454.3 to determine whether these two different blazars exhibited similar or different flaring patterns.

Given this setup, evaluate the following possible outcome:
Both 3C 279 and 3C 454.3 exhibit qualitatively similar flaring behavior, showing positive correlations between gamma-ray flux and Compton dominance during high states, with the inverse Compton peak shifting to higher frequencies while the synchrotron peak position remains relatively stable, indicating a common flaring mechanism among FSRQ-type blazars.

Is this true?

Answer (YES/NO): NO